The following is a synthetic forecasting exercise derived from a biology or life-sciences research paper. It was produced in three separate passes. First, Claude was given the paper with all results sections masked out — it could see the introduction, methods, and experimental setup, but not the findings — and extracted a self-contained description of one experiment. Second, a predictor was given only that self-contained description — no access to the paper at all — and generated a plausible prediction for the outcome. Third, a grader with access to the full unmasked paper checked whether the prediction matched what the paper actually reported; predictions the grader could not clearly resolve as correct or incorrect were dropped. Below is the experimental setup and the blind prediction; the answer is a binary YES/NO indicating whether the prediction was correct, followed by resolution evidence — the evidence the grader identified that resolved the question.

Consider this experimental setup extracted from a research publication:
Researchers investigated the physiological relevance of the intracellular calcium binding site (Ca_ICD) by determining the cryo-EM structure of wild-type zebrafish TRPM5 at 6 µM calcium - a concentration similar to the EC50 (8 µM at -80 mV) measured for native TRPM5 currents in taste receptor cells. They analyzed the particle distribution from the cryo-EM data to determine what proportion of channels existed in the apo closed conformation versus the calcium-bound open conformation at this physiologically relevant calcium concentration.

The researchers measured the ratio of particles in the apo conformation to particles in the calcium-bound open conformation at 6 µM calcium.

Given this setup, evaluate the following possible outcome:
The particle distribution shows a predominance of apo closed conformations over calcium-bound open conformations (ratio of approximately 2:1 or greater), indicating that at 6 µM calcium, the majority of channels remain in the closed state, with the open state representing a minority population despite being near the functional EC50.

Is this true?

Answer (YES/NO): NO